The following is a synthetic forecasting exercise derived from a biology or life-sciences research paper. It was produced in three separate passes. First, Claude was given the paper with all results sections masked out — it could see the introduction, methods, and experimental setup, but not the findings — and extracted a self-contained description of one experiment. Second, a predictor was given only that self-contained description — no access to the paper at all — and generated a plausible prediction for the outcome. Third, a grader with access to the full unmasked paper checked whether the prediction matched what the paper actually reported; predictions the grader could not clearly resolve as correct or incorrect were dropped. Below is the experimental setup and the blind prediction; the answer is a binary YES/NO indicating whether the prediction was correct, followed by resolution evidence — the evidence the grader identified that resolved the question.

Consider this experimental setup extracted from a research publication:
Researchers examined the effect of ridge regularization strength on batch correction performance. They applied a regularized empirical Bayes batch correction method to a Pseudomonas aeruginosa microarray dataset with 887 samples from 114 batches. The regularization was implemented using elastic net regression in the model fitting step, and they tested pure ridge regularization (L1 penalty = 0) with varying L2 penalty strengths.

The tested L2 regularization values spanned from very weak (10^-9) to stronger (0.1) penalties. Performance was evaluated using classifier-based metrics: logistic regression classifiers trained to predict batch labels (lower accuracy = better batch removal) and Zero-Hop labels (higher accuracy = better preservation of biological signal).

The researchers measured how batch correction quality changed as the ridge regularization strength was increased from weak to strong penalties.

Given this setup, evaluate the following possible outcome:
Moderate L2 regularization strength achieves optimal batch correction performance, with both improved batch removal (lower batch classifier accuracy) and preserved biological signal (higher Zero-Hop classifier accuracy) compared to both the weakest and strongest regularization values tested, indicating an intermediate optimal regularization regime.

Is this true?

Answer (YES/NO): NO